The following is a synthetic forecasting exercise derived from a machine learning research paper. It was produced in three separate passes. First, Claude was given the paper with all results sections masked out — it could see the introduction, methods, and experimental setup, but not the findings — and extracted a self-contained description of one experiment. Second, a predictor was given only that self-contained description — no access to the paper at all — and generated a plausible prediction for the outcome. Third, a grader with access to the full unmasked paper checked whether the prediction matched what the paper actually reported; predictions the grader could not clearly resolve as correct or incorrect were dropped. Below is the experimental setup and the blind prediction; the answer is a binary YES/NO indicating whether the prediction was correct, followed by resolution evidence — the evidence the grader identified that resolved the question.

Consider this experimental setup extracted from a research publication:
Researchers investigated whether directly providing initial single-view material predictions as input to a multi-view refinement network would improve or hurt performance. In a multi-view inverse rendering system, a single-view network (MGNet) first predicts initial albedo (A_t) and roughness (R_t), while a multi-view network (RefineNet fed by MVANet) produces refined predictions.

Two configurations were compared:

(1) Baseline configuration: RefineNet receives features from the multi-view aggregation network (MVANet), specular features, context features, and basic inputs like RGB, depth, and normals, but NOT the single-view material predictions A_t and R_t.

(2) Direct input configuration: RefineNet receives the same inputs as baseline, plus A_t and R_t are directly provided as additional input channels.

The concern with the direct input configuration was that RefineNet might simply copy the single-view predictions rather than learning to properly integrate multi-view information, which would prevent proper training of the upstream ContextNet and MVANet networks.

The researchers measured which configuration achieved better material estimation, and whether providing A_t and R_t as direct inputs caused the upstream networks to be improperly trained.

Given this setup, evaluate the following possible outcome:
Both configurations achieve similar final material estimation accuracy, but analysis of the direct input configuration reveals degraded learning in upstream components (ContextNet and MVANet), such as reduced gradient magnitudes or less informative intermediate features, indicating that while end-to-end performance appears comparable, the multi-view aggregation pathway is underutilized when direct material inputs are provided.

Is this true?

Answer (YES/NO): NO